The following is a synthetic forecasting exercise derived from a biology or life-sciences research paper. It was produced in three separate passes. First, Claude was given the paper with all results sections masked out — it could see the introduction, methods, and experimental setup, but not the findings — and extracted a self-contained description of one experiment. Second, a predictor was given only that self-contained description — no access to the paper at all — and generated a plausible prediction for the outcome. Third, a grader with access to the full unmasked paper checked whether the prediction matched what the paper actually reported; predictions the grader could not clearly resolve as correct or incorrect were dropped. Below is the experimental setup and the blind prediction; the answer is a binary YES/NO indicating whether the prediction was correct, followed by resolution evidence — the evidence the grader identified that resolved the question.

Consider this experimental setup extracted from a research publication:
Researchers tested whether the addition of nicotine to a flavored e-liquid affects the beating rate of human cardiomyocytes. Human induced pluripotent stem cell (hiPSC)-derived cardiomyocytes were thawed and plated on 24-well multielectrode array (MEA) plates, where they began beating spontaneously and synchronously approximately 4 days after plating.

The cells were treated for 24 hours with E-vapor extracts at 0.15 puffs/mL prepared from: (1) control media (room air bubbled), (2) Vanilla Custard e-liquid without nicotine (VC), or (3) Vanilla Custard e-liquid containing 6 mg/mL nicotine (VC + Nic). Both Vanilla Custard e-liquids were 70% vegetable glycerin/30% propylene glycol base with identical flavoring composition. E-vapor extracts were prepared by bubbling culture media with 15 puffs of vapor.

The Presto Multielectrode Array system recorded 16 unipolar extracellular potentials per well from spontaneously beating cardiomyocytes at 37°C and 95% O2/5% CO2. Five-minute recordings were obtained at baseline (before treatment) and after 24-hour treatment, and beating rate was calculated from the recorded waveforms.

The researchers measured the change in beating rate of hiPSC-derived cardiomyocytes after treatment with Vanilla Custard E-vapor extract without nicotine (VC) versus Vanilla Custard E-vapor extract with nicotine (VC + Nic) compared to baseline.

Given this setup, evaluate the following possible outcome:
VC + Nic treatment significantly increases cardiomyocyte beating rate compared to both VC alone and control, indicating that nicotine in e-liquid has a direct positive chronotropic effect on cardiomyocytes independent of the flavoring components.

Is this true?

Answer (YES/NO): NO